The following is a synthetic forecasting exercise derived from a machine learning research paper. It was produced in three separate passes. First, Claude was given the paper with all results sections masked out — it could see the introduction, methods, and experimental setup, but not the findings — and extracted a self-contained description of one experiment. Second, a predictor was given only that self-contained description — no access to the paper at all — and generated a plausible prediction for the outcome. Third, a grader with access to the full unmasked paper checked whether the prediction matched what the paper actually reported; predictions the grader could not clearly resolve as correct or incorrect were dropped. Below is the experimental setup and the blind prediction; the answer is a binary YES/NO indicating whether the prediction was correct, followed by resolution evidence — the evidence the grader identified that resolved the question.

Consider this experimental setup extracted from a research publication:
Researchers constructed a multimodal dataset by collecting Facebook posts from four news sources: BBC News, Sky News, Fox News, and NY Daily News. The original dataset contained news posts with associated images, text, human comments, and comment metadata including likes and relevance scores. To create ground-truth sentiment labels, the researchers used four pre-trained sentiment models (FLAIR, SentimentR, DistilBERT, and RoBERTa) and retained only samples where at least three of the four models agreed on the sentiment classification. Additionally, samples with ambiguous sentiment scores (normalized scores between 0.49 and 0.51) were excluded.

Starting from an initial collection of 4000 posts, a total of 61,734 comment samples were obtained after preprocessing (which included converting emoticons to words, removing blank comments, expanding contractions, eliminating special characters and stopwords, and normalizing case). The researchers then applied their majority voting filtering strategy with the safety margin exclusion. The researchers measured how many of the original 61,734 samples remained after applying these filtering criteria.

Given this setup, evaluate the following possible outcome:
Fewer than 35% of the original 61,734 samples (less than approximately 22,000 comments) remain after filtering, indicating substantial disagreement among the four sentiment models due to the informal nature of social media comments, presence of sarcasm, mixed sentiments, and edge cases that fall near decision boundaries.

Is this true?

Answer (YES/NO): NO